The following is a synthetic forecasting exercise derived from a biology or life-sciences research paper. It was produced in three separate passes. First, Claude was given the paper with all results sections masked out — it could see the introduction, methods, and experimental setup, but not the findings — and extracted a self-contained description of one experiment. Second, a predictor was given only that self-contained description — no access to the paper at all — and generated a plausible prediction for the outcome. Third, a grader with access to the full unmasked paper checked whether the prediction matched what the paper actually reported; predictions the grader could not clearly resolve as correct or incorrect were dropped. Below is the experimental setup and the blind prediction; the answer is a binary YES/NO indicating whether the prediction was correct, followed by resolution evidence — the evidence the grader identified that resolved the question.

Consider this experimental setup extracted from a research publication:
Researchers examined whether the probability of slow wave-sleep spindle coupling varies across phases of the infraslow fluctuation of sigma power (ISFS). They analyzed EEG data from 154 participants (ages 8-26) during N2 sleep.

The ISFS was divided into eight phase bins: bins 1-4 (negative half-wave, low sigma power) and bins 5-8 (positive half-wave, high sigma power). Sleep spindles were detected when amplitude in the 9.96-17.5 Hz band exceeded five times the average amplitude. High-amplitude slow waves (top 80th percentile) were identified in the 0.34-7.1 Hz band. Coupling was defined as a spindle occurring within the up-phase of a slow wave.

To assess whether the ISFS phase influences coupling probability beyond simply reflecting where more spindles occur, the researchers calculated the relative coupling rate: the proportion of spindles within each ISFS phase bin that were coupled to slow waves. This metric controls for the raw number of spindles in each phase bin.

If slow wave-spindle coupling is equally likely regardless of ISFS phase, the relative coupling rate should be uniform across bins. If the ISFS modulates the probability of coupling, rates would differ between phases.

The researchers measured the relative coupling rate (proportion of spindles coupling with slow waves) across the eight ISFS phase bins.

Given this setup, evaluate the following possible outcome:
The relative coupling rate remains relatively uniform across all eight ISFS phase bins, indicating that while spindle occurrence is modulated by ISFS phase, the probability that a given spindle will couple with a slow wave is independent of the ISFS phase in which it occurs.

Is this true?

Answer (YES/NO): NO